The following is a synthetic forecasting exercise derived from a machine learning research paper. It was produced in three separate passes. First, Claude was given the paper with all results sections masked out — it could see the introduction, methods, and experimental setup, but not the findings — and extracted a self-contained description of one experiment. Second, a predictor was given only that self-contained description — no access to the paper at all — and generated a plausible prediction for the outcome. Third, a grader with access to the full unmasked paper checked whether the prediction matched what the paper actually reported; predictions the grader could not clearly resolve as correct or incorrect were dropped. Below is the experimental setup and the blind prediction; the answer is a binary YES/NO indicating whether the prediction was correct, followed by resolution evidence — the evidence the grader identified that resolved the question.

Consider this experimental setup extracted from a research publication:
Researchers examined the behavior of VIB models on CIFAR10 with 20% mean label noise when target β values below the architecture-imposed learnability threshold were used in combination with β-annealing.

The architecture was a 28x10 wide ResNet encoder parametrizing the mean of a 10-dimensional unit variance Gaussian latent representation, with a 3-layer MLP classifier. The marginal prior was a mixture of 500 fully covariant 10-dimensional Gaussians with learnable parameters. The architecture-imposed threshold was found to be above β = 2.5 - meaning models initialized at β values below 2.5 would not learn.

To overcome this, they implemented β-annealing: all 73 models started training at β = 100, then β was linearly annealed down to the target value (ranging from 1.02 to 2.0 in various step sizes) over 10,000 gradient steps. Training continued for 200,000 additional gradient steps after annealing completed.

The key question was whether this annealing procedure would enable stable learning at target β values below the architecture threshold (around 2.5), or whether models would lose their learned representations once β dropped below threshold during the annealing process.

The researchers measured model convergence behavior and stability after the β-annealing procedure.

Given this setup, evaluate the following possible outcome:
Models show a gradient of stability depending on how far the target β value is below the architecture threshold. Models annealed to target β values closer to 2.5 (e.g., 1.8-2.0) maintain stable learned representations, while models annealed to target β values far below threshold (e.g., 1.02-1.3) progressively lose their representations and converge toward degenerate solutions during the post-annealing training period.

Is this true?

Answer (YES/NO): NO